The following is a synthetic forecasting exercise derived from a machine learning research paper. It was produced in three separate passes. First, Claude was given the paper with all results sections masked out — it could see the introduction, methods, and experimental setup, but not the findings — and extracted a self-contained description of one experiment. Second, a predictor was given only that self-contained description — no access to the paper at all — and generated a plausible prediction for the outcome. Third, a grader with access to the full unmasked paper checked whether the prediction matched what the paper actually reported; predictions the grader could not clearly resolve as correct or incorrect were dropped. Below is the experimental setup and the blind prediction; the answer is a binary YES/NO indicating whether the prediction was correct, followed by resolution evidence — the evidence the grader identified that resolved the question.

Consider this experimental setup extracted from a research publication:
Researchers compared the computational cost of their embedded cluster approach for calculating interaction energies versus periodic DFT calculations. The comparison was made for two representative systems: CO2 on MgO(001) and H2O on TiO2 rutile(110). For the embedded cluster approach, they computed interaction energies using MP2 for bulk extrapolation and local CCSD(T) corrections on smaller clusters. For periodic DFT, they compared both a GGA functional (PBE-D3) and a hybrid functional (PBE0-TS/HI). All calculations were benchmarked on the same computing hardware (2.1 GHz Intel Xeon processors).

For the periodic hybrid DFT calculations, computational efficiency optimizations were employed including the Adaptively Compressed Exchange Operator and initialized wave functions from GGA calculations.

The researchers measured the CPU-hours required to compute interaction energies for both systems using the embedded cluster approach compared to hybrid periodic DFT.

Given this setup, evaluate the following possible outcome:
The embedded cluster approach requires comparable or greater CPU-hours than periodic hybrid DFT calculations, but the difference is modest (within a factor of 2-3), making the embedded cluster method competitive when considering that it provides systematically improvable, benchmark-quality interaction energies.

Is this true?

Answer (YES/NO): NO